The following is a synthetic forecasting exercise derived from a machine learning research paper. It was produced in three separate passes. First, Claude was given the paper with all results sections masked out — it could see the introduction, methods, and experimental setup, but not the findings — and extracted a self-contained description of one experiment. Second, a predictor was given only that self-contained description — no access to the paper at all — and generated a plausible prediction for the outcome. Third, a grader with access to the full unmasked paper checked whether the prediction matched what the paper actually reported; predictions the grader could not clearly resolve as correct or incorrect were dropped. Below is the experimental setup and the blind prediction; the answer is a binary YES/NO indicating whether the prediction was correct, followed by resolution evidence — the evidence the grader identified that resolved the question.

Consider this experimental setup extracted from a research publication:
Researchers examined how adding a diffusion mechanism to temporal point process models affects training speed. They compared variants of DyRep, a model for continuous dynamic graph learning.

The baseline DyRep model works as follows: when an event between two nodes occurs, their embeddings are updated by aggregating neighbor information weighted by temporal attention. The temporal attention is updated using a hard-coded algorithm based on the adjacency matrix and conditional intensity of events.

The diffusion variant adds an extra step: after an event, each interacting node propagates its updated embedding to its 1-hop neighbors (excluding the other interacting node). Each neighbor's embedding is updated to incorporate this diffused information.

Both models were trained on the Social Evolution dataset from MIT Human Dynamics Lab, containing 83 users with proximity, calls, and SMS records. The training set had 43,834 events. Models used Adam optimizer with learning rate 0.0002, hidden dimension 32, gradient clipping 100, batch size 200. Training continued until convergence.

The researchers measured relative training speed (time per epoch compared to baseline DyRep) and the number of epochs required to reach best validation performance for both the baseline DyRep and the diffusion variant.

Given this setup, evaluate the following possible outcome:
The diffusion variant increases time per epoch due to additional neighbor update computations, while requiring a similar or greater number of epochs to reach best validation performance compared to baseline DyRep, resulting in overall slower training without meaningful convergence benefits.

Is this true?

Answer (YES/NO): NO